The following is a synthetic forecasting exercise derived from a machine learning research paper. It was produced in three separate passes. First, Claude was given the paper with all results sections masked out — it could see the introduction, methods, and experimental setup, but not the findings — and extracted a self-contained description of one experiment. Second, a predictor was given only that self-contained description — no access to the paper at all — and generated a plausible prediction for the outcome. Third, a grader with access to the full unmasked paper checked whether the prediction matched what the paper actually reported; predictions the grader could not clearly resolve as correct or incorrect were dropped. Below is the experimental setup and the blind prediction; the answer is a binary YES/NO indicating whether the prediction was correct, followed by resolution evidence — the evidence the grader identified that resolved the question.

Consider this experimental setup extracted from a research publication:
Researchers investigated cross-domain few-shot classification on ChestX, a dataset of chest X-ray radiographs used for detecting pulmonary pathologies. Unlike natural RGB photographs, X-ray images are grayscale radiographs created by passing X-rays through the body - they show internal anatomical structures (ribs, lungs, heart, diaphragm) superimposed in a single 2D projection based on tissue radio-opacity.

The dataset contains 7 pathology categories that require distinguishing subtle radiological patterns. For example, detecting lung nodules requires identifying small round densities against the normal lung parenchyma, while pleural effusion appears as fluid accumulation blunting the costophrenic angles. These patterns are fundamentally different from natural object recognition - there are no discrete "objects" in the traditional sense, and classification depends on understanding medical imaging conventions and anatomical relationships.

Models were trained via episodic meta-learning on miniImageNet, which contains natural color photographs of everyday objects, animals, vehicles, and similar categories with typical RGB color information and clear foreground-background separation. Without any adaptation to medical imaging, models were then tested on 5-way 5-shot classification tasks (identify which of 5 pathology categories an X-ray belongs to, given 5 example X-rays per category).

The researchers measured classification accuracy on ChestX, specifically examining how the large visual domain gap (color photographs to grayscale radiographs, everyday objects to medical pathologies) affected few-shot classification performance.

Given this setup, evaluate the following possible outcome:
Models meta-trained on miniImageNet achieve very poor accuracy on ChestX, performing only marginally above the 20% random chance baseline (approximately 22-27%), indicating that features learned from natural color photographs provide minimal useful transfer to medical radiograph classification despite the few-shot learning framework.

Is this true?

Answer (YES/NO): YES